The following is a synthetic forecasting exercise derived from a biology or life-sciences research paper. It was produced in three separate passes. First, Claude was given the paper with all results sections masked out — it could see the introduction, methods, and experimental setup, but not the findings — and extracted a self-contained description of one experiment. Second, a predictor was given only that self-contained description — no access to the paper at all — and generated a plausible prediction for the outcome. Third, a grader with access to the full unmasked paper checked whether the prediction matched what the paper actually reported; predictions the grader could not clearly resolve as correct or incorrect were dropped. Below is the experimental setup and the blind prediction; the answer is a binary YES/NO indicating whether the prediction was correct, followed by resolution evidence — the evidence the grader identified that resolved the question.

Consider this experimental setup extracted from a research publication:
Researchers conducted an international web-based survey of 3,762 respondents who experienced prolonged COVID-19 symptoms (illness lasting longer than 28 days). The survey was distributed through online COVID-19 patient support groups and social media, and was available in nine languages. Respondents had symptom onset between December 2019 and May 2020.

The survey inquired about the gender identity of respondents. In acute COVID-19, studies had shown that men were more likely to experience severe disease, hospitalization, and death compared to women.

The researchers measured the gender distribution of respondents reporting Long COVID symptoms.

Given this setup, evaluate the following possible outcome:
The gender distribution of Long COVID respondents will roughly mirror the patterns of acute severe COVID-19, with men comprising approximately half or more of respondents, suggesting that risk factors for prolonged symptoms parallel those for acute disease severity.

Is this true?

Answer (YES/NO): NO